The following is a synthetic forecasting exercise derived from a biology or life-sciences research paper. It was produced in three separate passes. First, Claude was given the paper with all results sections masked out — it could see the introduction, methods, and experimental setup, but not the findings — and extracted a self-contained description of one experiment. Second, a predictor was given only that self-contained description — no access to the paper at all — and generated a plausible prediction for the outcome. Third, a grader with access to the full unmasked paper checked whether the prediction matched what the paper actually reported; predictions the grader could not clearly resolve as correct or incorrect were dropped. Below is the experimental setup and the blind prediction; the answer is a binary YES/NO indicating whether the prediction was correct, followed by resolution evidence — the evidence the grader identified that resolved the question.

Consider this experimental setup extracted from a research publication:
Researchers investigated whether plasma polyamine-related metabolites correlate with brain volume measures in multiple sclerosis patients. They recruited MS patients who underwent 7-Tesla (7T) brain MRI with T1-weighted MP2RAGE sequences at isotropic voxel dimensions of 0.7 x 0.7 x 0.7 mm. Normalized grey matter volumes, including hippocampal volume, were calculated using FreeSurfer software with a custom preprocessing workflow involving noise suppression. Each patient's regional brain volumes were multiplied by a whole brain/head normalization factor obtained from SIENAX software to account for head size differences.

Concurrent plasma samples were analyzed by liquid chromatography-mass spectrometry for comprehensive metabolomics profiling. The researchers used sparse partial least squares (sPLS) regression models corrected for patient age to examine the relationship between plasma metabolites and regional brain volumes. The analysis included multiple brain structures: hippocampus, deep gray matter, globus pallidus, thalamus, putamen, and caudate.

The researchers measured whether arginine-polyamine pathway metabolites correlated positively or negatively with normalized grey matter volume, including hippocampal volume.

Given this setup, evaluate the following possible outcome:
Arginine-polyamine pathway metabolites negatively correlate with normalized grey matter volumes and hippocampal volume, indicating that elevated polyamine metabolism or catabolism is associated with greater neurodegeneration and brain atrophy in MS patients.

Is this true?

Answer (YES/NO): NO